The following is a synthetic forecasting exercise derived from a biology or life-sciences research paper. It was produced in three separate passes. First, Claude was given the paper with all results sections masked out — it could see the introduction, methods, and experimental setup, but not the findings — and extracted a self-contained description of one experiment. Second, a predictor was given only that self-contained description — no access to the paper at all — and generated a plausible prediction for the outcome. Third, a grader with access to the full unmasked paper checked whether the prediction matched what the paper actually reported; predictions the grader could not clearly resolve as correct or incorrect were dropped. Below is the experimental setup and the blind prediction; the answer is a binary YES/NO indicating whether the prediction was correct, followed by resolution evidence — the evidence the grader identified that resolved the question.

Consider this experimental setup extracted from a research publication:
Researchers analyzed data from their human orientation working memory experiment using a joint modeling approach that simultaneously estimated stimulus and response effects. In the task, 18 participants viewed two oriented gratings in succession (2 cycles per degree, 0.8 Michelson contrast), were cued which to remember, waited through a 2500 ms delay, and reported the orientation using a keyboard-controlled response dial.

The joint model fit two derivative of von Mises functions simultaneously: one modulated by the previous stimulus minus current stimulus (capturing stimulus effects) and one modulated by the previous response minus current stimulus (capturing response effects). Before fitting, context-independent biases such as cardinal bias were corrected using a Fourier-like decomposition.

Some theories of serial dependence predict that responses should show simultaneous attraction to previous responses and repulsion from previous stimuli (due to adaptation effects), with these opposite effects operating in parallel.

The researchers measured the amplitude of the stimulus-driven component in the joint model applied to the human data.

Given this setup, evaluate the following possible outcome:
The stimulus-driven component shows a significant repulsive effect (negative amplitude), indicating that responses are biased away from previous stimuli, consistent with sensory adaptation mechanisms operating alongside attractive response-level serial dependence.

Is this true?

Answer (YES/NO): NO